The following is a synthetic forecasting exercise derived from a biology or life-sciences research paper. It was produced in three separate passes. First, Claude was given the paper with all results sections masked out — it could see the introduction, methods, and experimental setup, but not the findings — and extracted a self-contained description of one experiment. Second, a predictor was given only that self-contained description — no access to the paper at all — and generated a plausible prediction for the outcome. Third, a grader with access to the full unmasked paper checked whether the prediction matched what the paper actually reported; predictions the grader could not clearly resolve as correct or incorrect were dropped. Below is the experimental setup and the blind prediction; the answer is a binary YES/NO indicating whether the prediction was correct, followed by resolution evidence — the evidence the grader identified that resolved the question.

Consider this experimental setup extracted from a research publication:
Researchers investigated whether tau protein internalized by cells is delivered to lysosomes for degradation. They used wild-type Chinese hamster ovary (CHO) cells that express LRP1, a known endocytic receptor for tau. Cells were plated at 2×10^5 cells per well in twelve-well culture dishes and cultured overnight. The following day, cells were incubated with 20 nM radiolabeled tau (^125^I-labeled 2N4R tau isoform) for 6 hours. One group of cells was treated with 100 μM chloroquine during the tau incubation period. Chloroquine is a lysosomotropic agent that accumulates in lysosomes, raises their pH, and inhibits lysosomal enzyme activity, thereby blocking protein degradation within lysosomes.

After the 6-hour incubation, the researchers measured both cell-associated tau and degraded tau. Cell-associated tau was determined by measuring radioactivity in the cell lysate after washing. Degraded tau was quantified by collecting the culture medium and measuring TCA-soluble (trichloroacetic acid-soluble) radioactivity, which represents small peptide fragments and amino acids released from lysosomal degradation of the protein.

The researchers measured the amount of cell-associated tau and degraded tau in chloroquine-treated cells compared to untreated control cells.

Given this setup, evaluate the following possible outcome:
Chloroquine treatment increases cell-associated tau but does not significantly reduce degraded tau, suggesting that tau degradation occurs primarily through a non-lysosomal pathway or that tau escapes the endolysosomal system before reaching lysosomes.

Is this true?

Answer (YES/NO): NO